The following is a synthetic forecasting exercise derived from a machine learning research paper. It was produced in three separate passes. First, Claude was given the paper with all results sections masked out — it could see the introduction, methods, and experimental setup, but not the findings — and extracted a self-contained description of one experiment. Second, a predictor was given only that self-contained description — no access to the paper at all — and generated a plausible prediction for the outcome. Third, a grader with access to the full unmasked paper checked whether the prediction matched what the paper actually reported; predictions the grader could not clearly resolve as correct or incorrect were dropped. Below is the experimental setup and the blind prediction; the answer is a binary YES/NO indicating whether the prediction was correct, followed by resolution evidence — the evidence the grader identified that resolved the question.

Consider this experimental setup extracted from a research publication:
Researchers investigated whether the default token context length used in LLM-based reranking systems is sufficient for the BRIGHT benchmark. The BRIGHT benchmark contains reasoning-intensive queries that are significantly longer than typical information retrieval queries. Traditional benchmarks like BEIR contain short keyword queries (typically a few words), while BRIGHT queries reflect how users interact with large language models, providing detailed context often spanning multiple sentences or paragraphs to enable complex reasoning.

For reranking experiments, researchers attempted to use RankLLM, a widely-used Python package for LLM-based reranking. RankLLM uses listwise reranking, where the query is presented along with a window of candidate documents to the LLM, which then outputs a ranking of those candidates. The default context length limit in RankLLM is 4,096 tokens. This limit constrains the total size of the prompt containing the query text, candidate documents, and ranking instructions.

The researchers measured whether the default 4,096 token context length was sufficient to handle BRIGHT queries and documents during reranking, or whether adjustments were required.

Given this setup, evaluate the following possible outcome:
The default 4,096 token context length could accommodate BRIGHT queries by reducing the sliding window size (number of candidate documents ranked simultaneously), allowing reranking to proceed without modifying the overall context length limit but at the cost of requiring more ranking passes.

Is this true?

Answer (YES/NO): NO